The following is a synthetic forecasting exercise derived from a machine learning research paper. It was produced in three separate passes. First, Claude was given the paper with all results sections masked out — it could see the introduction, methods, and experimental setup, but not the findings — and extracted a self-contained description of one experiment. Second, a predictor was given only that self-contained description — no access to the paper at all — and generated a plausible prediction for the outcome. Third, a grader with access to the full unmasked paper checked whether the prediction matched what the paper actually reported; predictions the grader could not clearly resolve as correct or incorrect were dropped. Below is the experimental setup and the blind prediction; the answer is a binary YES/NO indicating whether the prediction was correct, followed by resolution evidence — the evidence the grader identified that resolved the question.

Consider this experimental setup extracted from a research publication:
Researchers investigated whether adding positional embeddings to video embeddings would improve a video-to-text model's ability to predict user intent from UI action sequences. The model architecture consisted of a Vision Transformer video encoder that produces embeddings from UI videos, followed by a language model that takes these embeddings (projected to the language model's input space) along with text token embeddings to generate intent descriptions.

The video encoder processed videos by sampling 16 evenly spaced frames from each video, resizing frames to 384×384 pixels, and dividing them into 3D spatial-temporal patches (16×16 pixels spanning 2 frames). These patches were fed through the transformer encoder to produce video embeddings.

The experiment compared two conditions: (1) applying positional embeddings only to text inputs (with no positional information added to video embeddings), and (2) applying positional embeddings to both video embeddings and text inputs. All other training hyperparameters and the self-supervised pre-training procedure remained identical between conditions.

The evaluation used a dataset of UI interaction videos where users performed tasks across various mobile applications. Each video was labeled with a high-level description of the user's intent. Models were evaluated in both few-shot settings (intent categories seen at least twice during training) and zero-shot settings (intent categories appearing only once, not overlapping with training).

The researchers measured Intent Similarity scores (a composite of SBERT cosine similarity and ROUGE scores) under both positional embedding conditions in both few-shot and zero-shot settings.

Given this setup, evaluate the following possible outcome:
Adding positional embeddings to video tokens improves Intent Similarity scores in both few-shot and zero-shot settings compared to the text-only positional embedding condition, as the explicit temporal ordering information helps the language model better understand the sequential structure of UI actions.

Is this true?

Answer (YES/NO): NO